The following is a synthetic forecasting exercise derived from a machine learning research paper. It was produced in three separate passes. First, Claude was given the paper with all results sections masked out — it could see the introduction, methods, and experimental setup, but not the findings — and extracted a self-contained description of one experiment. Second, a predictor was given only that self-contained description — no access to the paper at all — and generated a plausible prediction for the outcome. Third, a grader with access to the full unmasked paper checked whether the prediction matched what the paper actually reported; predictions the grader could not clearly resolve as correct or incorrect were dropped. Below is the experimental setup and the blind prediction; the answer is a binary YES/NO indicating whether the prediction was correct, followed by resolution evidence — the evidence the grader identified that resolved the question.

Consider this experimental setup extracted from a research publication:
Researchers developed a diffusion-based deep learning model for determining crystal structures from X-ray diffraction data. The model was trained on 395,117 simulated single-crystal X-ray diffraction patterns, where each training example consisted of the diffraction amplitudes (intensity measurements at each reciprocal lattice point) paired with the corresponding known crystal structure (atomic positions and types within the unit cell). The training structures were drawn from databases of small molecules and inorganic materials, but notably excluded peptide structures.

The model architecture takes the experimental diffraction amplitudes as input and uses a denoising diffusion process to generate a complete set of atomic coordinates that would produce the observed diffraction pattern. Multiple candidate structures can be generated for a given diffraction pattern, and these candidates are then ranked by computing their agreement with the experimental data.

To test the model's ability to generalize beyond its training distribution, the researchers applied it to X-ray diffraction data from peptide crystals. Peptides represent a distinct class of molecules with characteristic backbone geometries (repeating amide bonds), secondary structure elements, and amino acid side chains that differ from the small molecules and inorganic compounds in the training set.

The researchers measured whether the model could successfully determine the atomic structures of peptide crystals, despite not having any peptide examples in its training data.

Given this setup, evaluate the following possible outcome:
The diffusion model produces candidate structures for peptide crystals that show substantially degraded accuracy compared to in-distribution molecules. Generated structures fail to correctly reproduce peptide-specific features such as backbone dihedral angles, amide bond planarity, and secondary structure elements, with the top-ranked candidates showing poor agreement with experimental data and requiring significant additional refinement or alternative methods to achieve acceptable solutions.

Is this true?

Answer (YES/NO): NO